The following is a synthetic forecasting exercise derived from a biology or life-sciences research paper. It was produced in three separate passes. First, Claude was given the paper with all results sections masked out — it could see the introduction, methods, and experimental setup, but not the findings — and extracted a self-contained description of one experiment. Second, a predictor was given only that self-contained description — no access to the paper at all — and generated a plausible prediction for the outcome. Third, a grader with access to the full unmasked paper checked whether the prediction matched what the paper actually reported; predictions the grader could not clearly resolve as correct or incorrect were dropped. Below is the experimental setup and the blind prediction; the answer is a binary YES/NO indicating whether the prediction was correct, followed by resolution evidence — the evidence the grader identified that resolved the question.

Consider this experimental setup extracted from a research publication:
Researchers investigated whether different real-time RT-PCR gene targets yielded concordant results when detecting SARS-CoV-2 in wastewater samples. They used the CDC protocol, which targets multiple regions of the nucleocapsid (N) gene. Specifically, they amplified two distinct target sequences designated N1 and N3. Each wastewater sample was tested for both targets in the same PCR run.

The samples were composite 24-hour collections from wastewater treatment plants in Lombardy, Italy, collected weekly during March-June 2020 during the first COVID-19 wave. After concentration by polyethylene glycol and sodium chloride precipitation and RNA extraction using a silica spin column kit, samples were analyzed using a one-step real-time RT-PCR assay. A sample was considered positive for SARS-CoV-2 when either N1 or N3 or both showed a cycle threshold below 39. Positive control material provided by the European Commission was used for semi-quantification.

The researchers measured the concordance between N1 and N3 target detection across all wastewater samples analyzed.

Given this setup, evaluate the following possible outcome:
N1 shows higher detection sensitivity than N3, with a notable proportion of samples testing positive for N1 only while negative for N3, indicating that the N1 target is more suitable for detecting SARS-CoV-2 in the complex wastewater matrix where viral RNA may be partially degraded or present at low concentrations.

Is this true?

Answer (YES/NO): YES